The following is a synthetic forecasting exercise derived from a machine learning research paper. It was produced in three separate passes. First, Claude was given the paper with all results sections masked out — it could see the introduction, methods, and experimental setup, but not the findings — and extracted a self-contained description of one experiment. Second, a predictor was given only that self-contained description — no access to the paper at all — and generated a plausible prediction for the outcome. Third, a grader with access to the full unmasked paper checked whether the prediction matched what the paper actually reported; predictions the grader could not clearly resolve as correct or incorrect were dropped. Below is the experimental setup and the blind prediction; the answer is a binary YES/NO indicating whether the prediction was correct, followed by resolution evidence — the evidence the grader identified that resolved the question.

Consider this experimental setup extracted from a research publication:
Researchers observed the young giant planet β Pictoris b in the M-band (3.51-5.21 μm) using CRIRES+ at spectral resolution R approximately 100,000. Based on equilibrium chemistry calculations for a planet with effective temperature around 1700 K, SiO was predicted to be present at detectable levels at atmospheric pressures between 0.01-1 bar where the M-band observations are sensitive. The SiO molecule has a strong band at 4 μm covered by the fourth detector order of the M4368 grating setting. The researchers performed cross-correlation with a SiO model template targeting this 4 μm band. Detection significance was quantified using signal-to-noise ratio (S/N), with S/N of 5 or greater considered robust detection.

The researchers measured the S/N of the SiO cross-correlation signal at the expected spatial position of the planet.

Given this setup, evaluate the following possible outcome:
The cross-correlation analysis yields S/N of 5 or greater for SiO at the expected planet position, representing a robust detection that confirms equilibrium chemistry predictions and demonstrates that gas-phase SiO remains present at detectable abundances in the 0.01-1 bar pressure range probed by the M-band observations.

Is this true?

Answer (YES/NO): NO